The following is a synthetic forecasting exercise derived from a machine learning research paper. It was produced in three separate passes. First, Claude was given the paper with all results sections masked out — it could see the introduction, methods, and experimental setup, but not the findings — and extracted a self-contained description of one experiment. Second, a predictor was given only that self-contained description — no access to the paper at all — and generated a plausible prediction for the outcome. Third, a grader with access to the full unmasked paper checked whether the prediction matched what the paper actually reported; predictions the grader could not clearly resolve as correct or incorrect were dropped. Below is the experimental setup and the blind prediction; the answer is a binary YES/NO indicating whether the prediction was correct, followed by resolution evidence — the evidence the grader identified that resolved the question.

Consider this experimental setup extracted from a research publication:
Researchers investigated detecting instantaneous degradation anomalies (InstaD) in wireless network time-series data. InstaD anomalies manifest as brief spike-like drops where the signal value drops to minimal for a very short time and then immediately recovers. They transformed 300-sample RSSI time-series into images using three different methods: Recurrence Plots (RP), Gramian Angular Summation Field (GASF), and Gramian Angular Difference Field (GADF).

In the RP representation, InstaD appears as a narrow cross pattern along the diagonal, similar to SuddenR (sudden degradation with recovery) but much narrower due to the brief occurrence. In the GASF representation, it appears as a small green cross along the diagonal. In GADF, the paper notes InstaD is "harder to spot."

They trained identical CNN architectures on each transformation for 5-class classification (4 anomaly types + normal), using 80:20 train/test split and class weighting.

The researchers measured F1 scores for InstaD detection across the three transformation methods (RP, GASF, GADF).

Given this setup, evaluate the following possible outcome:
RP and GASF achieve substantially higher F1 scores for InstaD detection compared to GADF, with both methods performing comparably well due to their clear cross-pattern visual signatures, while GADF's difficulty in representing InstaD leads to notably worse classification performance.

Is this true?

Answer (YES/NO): NO